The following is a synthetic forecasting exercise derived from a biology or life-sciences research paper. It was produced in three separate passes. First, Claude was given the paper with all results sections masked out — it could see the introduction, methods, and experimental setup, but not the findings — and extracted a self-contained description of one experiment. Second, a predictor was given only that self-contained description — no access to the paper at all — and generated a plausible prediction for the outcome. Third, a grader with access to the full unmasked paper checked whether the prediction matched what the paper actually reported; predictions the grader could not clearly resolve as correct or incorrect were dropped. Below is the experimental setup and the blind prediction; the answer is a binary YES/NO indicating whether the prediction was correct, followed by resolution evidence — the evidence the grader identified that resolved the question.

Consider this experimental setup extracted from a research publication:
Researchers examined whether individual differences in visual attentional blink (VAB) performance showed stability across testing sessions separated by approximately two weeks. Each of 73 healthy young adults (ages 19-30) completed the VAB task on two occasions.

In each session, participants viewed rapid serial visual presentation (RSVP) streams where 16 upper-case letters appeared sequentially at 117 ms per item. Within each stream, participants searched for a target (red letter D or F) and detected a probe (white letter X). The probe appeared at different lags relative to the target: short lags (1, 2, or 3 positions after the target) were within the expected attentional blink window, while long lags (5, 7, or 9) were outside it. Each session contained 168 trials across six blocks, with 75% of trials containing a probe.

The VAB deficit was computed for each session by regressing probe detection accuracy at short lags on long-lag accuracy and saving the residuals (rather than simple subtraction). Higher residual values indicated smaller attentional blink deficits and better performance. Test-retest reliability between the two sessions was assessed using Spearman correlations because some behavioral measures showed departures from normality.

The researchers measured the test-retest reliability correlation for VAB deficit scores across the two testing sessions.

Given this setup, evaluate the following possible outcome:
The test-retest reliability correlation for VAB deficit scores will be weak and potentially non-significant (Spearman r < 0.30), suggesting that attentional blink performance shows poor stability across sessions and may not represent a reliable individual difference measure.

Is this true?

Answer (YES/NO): NO